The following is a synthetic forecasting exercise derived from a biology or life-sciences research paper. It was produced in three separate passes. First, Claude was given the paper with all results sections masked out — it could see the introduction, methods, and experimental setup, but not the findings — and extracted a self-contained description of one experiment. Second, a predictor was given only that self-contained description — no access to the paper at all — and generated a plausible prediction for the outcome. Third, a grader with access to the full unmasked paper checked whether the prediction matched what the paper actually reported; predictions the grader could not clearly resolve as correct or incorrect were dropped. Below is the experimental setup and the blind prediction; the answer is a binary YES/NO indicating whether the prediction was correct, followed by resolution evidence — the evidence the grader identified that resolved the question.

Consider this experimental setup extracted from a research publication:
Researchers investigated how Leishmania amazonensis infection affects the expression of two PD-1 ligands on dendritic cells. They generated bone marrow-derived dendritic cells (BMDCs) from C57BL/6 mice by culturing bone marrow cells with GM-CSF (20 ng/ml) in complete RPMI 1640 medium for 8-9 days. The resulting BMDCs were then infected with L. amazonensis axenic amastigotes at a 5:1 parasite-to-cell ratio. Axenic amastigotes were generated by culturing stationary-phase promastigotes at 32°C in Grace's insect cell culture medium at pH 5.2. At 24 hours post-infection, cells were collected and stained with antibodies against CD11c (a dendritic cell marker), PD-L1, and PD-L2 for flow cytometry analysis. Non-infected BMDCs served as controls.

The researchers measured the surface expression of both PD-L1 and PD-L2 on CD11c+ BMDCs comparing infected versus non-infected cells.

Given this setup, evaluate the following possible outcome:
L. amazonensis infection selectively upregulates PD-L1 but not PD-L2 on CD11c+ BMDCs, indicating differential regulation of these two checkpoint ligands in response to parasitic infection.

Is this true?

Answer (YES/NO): YES